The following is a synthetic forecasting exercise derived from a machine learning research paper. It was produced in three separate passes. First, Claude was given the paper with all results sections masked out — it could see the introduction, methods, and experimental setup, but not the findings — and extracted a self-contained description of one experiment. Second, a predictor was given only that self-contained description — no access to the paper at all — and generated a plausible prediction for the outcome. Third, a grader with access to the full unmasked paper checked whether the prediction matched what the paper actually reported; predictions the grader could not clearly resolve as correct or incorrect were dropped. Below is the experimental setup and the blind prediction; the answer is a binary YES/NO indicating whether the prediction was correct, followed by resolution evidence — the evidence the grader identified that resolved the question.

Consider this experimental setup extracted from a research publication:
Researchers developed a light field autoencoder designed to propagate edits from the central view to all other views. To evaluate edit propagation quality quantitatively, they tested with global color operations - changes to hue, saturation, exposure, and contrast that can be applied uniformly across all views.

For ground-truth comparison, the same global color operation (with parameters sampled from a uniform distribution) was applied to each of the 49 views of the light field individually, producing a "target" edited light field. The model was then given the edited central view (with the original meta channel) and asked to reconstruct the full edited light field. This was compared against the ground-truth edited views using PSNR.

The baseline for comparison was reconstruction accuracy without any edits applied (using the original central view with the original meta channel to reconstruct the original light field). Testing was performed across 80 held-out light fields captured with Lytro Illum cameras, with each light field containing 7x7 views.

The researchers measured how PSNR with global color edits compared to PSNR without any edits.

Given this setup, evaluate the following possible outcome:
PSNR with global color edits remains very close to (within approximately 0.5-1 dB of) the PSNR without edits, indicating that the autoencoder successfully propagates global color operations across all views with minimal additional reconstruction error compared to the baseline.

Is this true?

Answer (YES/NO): YES